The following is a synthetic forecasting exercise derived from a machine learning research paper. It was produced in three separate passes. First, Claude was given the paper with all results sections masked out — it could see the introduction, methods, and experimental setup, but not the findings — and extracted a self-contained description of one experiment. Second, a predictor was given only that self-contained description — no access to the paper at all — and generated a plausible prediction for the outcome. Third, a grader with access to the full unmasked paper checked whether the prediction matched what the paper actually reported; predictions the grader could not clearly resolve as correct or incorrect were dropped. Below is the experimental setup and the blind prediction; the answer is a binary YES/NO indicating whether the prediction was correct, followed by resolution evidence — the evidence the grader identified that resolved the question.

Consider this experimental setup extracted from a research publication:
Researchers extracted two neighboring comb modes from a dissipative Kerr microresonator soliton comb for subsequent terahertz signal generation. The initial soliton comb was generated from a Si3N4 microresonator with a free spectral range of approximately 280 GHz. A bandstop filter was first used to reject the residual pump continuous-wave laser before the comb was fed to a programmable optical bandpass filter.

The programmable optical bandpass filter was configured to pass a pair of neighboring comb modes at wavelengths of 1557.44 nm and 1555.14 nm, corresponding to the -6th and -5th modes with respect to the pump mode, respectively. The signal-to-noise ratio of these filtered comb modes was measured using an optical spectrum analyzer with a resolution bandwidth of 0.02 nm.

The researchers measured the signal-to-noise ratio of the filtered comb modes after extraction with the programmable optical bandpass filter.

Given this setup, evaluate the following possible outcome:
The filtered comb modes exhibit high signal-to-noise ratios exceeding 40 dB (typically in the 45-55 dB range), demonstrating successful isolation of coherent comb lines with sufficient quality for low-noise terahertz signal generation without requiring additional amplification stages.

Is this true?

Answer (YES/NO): NO